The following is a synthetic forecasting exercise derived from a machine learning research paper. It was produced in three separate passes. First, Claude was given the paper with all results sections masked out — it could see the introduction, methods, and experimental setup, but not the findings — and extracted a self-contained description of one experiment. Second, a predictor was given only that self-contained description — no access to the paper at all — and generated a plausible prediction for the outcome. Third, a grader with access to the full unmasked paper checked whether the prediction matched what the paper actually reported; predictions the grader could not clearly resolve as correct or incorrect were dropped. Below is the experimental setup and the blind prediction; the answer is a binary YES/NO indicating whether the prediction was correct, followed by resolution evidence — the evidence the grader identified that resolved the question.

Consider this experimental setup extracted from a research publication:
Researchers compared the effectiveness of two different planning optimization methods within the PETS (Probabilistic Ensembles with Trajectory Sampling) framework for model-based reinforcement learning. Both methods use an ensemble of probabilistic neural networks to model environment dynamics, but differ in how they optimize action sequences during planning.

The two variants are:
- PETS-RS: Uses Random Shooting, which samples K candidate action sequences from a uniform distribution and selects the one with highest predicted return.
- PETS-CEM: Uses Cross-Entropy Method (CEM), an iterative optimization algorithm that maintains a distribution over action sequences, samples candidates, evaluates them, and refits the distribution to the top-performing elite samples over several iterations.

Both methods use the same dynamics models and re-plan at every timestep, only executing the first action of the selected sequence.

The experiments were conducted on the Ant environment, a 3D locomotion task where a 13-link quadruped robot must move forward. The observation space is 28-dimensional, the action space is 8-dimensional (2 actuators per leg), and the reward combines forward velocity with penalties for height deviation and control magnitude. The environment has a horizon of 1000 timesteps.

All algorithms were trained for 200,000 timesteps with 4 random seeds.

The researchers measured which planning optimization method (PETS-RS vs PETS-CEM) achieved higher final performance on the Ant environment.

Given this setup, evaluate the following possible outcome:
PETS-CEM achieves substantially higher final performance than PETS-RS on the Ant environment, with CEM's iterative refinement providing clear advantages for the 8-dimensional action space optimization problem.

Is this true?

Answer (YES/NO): NO